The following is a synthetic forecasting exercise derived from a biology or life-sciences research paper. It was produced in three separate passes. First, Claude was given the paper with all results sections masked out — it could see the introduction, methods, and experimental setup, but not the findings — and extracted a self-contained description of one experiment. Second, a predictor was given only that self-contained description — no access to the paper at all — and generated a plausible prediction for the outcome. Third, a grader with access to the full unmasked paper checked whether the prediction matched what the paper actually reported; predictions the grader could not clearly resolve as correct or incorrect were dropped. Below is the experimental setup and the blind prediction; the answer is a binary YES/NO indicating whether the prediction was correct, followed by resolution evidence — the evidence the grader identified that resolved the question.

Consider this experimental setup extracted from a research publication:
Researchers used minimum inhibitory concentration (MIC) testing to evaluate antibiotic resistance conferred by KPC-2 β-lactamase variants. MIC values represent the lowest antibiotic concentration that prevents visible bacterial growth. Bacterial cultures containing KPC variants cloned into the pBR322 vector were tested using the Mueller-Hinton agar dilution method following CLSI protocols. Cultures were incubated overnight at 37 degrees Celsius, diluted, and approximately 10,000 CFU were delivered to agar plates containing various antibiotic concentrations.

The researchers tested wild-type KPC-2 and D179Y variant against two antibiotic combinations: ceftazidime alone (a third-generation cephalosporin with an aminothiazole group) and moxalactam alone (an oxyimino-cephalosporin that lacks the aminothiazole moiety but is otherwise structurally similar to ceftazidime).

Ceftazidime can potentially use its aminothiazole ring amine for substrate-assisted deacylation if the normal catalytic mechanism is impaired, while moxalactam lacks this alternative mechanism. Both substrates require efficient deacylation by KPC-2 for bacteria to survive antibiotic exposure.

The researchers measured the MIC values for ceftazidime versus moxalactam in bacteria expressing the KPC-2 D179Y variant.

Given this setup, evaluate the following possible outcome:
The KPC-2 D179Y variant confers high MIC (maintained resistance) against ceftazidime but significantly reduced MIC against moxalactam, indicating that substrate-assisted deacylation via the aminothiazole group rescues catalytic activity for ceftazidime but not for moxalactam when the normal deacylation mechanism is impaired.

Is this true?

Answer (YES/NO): YES